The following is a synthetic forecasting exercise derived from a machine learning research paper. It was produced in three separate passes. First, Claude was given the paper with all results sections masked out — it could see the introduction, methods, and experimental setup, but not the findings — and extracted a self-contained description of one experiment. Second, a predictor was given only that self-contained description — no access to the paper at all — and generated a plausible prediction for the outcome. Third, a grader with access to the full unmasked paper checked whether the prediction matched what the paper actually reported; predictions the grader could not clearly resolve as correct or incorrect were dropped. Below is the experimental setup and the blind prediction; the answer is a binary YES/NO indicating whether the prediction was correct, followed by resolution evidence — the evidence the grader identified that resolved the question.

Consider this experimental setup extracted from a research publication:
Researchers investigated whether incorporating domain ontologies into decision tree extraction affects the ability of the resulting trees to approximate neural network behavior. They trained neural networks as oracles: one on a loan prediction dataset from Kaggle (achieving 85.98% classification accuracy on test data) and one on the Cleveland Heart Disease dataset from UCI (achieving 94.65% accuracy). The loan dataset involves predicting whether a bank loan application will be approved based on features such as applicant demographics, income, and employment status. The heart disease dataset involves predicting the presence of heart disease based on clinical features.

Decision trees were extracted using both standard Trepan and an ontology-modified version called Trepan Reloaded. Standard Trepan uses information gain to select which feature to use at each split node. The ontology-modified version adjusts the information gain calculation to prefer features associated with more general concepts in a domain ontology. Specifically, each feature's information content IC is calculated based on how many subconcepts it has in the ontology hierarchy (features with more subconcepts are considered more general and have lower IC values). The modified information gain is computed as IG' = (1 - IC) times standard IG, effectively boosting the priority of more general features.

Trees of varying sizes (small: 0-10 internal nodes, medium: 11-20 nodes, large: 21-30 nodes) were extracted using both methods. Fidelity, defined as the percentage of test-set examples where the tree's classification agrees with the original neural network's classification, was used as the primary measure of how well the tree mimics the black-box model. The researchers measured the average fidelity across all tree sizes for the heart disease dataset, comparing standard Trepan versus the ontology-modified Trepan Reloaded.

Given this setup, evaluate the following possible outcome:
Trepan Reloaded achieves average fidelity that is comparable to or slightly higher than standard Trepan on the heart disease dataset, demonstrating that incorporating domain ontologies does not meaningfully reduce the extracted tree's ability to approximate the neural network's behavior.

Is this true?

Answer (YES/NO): NO